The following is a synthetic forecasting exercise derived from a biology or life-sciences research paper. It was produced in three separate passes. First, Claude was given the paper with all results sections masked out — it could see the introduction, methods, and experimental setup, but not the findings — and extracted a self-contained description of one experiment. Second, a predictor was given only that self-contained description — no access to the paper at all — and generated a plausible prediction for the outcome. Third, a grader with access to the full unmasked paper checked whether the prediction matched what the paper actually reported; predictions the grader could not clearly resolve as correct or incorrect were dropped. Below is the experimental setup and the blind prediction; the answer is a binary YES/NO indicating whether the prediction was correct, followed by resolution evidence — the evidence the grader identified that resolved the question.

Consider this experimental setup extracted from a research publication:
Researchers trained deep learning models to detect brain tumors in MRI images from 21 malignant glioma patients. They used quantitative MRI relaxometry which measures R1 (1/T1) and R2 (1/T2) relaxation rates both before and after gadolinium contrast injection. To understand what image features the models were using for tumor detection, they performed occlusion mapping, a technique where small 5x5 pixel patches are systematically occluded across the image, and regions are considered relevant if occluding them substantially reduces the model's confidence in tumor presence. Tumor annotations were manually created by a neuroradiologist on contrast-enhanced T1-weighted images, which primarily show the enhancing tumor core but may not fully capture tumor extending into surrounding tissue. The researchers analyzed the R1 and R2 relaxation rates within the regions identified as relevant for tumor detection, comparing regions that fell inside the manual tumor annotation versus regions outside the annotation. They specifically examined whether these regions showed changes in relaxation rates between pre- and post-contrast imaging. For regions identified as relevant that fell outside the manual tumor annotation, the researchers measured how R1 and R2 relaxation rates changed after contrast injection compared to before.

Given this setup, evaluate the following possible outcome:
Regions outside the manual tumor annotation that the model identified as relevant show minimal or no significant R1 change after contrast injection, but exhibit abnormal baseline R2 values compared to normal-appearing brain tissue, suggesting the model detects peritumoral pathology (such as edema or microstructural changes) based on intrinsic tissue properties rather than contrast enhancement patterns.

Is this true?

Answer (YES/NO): NO